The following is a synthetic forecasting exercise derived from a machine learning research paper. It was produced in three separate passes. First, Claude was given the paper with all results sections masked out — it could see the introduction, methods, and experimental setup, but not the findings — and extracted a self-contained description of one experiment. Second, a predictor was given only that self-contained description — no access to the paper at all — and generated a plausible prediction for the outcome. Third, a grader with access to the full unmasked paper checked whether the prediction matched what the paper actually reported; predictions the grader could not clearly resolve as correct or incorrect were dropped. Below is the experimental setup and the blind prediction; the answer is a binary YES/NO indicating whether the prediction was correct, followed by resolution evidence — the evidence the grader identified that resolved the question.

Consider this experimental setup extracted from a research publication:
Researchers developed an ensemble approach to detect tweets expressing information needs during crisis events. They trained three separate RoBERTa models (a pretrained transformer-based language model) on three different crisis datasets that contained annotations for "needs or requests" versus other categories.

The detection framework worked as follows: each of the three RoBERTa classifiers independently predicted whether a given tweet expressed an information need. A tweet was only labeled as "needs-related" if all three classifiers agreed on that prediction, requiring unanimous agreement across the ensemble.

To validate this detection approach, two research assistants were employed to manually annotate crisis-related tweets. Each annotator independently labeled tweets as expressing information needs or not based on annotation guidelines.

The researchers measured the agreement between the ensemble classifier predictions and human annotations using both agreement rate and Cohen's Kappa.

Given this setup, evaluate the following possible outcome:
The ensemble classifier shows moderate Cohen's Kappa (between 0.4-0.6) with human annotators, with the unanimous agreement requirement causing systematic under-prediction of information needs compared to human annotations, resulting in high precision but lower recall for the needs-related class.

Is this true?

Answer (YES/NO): NO